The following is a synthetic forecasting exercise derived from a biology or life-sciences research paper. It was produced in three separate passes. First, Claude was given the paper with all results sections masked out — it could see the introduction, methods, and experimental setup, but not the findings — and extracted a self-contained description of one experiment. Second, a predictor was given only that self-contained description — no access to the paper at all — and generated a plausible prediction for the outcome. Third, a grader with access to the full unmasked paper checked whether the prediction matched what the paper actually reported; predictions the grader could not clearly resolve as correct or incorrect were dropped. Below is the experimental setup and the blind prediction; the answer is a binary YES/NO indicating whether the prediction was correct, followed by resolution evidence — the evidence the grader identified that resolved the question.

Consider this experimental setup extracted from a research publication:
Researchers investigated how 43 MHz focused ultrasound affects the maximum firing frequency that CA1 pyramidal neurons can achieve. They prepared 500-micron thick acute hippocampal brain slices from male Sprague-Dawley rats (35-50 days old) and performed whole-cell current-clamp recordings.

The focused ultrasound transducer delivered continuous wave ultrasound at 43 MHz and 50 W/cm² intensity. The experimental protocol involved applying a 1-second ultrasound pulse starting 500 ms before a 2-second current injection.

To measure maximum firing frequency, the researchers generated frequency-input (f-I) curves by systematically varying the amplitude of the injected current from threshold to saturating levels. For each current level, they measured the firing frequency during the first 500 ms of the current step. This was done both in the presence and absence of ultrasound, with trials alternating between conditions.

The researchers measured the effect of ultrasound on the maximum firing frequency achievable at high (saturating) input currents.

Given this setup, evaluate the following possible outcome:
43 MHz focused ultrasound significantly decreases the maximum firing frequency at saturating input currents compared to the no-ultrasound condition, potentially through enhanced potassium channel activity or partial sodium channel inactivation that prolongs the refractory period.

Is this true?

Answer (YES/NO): NO